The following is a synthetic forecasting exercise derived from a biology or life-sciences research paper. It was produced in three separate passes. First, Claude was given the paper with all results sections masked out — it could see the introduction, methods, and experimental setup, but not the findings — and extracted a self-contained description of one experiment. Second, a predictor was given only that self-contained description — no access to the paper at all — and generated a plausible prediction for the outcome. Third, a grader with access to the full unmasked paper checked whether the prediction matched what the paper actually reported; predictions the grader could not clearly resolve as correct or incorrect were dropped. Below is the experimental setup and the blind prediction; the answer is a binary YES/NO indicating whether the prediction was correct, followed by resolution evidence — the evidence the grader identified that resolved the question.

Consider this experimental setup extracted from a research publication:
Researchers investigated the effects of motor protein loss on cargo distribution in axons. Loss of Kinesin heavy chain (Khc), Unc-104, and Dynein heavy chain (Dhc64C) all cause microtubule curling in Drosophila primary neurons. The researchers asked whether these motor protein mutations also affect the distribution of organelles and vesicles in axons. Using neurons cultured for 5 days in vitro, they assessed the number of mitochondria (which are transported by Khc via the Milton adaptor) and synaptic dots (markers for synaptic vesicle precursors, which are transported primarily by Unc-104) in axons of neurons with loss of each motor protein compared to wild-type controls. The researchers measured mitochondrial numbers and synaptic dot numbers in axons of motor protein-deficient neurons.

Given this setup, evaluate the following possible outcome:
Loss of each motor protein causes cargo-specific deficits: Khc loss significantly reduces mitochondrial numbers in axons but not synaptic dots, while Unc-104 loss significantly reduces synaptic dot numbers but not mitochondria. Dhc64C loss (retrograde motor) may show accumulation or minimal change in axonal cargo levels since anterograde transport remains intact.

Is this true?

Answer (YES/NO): NO